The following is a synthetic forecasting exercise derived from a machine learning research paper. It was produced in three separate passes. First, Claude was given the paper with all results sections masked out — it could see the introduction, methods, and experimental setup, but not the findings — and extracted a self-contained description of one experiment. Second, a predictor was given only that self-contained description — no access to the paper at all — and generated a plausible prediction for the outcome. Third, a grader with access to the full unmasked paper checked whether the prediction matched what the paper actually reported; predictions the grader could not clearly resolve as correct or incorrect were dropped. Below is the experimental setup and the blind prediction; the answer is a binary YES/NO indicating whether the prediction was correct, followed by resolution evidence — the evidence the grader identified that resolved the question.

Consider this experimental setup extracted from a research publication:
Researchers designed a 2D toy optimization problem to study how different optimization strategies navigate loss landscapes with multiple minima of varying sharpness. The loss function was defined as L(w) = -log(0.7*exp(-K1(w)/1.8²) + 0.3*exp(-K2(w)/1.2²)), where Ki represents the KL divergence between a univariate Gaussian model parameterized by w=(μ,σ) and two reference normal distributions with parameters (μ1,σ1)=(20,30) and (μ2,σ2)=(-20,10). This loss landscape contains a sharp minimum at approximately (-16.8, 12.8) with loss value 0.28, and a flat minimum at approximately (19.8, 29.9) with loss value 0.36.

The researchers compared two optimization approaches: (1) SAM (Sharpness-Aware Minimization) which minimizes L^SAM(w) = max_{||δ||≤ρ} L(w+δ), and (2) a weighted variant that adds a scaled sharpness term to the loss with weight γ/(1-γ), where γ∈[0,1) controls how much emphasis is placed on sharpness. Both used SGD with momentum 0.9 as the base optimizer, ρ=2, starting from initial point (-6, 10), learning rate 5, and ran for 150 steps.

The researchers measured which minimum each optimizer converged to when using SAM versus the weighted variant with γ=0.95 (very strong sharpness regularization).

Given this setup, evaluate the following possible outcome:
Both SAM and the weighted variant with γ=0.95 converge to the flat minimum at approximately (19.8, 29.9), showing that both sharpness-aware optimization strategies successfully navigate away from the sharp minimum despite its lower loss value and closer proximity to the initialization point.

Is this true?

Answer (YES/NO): NO